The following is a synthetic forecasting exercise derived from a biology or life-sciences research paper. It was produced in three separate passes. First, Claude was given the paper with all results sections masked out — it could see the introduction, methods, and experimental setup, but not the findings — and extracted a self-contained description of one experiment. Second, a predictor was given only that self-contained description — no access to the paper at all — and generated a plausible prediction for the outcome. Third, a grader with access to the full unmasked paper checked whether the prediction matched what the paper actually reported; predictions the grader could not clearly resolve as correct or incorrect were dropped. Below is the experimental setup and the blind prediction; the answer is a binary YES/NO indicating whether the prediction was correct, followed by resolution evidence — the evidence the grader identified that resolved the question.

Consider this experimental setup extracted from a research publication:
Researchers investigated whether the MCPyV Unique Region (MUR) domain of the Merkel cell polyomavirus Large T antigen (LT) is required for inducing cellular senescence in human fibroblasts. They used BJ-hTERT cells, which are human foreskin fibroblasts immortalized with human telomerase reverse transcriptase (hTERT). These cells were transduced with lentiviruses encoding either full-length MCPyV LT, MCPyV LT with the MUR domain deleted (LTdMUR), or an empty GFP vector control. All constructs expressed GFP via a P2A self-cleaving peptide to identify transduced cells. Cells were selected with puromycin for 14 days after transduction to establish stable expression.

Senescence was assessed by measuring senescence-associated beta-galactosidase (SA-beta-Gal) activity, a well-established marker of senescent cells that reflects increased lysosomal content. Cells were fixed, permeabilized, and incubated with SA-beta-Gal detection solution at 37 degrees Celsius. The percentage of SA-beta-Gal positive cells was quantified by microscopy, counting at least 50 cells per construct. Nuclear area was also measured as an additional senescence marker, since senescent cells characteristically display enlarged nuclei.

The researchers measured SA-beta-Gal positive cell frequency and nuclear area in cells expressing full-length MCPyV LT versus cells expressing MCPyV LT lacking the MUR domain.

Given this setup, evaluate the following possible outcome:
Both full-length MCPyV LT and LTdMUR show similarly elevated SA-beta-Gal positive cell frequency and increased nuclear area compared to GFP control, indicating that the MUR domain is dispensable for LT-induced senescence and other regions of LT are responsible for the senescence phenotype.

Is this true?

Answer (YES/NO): NO